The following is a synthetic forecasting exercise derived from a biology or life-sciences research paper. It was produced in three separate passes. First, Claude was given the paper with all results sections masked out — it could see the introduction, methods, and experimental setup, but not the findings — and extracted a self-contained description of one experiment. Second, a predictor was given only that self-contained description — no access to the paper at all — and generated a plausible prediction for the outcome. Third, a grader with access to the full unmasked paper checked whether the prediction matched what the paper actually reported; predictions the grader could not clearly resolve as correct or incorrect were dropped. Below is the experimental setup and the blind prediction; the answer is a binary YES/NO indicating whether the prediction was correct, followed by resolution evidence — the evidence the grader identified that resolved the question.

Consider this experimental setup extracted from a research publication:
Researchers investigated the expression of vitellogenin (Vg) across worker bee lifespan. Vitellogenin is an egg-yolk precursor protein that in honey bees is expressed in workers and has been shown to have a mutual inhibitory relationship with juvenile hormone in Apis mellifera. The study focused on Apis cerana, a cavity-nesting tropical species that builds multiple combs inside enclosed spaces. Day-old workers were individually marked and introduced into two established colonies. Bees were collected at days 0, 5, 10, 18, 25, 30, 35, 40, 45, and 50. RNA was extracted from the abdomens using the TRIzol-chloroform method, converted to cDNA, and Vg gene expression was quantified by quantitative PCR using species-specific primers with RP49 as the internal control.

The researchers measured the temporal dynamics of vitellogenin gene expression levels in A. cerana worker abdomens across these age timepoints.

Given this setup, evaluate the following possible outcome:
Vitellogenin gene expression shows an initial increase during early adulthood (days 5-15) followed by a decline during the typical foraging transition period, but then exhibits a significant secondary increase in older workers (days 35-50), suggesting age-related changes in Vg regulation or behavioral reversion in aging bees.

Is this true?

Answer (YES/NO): NO